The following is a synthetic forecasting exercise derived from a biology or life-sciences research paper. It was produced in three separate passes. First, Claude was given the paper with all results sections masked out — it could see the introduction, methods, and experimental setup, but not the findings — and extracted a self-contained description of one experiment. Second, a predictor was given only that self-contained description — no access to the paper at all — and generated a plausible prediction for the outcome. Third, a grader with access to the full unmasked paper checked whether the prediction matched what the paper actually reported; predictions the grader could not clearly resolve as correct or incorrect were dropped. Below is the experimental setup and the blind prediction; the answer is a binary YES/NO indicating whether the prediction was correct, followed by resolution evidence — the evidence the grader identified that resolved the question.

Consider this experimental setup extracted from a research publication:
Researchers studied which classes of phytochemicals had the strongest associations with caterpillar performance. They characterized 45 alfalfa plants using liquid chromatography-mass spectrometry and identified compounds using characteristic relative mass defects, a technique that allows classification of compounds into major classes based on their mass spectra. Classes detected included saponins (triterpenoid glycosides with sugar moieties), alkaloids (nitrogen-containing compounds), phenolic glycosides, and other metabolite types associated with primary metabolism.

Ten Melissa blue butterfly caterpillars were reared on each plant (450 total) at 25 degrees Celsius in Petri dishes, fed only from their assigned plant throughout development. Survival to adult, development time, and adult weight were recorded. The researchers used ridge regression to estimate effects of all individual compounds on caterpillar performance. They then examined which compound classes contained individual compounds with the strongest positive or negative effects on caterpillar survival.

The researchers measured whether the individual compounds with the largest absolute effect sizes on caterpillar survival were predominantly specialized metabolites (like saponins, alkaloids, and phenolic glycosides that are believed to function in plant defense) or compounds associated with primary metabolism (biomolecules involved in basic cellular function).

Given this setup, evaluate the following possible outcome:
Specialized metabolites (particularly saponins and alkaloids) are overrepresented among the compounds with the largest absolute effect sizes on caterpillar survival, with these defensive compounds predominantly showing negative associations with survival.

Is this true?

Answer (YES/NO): NO